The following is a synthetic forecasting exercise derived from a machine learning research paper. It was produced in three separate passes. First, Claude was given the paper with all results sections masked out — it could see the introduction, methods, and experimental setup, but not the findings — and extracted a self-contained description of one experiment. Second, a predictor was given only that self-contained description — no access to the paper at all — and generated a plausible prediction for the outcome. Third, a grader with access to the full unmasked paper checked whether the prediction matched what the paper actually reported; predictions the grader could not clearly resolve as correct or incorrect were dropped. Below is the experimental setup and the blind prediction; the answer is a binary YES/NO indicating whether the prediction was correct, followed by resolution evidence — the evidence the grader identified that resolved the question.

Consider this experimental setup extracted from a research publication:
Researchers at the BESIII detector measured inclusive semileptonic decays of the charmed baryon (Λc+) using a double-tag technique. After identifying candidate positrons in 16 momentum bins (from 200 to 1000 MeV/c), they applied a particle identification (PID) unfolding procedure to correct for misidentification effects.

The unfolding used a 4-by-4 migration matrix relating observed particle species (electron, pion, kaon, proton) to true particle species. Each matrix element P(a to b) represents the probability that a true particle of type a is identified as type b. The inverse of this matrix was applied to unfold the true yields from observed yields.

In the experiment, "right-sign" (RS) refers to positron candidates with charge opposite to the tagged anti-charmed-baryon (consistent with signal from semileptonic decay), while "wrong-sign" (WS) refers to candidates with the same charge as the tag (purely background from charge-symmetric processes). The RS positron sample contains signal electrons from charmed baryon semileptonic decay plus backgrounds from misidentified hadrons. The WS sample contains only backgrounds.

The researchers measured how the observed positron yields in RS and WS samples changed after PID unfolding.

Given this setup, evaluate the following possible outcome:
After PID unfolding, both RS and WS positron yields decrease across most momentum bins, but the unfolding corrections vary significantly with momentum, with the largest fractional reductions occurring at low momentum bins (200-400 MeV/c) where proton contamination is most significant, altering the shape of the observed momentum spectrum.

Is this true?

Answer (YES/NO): NO